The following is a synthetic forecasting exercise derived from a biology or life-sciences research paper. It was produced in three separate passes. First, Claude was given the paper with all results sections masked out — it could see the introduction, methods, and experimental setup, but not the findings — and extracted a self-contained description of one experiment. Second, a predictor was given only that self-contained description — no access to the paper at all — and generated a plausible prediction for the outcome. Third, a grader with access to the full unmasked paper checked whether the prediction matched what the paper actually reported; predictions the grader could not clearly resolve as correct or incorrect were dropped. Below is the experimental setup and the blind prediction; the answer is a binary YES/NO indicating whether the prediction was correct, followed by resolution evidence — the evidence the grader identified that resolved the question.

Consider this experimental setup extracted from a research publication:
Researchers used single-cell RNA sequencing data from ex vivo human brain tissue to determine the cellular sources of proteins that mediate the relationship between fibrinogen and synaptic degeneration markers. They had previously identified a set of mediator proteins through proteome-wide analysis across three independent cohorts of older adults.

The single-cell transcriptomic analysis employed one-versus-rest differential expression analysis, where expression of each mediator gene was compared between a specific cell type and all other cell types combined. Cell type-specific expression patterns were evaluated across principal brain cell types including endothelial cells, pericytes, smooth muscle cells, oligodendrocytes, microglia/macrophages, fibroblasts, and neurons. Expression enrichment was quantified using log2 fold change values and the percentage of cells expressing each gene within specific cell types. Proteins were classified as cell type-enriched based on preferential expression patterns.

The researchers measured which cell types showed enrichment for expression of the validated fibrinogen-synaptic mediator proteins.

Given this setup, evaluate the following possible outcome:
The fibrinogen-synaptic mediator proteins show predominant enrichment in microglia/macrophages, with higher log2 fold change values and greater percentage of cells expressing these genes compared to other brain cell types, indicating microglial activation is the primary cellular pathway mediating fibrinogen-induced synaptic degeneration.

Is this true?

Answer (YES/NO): NO